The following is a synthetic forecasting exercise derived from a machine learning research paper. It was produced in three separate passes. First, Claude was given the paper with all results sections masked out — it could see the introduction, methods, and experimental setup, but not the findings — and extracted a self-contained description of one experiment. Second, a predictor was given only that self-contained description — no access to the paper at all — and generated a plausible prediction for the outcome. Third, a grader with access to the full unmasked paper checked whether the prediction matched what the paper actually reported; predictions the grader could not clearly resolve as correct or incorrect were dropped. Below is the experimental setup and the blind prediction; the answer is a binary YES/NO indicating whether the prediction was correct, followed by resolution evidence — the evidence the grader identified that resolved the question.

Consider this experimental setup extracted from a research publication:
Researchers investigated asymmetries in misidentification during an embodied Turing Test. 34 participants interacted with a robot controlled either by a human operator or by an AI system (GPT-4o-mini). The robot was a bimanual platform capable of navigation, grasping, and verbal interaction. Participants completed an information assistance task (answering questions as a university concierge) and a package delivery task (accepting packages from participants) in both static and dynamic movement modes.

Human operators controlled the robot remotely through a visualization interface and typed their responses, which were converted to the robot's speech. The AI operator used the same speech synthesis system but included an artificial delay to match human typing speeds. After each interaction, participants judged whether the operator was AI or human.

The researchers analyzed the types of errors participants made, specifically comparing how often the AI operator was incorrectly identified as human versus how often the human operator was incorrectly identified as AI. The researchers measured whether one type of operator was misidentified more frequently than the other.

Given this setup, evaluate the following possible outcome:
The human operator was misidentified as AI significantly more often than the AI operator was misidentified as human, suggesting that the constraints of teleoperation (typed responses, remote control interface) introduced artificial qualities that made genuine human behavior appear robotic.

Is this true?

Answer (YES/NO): YES